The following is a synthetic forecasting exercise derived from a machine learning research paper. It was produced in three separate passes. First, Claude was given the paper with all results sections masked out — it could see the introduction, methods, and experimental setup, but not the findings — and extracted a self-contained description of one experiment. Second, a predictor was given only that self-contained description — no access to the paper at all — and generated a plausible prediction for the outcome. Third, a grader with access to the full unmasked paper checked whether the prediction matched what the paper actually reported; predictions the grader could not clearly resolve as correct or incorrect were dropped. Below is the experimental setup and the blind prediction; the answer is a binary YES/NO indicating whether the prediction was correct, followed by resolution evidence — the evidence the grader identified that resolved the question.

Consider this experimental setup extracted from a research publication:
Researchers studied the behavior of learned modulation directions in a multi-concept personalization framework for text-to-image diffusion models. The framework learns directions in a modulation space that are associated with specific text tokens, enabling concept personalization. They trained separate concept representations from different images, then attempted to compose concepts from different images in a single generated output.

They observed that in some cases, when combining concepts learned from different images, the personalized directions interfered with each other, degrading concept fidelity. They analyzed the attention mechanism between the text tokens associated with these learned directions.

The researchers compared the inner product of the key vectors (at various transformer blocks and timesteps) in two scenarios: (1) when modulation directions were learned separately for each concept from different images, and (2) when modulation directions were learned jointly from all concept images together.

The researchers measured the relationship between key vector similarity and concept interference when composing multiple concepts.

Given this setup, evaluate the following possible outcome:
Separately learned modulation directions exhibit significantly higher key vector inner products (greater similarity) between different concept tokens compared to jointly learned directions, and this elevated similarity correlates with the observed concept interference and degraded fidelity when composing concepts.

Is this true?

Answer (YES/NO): YES